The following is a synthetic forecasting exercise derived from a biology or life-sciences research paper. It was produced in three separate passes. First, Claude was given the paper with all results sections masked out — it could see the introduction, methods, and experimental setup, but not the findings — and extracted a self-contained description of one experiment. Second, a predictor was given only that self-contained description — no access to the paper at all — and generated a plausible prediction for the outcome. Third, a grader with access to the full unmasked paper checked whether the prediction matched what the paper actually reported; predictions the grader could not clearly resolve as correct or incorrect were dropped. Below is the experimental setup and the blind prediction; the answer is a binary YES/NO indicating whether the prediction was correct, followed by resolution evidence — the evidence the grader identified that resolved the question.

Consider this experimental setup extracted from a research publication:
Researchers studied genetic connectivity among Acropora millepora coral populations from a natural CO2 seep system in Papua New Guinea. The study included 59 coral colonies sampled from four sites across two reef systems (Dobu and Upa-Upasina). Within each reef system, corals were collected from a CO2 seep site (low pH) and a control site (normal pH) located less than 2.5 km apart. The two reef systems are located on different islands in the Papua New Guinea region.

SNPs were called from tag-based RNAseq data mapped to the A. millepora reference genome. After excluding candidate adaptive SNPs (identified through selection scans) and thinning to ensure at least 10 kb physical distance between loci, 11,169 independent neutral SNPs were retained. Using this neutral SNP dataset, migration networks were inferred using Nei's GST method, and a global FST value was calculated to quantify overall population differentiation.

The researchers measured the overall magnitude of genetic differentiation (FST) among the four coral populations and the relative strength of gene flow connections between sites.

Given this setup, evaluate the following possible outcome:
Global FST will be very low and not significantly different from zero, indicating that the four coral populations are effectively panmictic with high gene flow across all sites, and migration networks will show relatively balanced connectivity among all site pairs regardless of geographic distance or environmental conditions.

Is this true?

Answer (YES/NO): YES